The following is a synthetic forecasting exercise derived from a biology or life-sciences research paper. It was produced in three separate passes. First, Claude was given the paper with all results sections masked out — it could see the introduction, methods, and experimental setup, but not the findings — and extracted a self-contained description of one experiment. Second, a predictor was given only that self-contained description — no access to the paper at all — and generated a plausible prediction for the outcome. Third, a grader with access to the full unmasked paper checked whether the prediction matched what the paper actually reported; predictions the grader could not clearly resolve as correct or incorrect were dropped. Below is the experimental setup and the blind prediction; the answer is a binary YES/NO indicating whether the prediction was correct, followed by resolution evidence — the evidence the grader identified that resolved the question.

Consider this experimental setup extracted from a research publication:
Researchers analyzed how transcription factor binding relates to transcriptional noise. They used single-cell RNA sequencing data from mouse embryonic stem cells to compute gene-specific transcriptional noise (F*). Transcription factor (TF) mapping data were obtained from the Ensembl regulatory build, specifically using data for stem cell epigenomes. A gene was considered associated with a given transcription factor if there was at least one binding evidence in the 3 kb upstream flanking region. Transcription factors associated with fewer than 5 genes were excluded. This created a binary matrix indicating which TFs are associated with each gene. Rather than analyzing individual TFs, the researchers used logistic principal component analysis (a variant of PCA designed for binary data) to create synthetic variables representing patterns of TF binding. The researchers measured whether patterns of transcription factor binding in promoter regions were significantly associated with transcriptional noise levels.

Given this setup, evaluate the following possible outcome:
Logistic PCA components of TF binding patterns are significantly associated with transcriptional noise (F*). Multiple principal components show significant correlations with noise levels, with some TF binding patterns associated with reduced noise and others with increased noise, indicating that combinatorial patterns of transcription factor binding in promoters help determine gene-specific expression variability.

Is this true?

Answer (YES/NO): NO